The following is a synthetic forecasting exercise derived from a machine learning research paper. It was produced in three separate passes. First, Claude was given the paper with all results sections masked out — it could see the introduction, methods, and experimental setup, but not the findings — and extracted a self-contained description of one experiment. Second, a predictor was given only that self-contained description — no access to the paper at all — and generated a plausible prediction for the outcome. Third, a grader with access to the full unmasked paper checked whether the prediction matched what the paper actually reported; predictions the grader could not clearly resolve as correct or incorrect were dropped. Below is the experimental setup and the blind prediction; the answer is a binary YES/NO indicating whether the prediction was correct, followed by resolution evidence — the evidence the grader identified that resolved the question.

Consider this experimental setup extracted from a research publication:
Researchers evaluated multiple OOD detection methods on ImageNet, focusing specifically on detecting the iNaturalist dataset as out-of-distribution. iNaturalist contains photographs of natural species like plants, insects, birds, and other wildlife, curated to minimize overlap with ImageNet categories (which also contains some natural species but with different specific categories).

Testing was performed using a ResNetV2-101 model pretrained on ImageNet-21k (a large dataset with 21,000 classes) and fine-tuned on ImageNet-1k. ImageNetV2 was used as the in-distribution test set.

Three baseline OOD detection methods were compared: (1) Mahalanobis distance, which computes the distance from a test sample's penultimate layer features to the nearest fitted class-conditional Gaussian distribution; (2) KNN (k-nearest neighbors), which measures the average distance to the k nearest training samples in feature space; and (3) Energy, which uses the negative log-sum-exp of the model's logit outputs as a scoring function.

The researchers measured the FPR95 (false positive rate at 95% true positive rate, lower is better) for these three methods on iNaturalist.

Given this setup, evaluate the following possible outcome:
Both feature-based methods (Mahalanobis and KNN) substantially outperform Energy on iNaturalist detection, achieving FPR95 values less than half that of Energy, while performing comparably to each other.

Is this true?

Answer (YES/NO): NO